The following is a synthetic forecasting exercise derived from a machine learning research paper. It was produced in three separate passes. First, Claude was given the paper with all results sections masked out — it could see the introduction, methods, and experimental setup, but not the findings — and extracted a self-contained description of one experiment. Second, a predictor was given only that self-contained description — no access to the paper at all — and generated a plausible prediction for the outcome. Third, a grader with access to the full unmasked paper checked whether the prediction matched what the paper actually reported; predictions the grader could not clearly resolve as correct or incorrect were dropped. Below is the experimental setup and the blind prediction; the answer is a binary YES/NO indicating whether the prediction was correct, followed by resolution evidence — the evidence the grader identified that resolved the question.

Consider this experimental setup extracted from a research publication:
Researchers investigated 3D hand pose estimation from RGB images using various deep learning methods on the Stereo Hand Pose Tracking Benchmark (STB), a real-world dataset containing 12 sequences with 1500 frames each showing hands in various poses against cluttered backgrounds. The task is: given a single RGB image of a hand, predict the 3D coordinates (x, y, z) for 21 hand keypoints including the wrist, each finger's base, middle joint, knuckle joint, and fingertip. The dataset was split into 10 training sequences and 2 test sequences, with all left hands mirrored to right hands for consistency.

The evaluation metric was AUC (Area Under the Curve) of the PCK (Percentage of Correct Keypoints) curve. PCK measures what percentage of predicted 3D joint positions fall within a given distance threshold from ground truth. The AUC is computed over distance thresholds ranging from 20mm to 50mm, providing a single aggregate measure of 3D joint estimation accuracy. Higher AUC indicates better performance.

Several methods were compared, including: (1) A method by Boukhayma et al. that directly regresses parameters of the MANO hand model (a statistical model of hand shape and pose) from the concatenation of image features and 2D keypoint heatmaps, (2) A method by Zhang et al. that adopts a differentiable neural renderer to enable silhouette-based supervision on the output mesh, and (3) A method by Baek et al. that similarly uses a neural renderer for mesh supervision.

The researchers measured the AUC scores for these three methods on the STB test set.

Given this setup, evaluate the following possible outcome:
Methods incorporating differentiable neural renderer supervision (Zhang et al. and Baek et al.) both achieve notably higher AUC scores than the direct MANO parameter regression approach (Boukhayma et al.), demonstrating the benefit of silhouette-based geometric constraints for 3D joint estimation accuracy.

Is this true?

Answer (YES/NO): NO